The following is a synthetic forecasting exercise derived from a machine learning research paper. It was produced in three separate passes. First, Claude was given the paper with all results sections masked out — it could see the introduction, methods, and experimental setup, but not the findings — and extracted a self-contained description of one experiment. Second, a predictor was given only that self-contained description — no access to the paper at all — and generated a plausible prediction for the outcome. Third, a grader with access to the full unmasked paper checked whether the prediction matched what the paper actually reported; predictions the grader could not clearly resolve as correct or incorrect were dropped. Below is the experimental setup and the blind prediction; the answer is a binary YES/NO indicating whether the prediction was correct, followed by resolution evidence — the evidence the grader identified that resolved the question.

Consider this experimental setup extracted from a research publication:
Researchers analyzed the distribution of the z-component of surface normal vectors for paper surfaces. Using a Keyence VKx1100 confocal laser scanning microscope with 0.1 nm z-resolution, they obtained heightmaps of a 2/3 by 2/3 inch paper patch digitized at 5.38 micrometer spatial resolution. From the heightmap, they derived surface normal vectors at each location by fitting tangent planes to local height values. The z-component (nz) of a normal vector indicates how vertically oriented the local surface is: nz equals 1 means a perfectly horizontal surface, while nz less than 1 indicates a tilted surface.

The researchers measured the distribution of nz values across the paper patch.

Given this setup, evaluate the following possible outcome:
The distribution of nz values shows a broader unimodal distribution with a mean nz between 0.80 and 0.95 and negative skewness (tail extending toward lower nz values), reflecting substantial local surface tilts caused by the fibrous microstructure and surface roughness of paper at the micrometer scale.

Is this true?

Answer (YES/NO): NO